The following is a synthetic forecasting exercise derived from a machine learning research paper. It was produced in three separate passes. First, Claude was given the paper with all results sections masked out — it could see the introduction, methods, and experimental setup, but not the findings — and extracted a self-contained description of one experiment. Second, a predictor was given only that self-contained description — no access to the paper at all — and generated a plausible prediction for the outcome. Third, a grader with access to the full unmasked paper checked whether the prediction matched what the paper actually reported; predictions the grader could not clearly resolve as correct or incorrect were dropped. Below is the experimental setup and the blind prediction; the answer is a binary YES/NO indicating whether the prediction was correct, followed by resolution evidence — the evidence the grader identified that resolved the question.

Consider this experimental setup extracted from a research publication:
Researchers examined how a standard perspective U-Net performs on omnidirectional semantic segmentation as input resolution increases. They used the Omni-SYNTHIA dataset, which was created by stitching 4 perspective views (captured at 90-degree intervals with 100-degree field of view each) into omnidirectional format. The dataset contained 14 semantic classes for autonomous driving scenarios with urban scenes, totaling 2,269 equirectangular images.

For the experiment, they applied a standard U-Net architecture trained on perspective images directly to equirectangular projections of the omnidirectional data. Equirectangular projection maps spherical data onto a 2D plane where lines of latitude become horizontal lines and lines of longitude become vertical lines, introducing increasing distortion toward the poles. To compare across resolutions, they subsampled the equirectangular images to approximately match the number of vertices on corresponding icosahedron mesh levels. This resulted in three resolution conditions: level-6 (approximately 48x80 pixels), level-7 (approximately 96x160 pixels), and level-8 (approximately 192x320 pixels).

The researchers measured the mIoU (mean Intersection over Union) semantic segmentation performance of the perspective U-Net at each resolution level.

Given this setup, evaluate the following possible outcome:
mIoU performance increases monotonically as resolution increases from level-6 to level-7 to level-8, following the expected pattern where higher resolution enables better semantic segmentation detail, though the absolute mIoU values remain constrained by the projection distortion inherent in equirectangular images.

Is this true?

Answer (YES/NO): NO